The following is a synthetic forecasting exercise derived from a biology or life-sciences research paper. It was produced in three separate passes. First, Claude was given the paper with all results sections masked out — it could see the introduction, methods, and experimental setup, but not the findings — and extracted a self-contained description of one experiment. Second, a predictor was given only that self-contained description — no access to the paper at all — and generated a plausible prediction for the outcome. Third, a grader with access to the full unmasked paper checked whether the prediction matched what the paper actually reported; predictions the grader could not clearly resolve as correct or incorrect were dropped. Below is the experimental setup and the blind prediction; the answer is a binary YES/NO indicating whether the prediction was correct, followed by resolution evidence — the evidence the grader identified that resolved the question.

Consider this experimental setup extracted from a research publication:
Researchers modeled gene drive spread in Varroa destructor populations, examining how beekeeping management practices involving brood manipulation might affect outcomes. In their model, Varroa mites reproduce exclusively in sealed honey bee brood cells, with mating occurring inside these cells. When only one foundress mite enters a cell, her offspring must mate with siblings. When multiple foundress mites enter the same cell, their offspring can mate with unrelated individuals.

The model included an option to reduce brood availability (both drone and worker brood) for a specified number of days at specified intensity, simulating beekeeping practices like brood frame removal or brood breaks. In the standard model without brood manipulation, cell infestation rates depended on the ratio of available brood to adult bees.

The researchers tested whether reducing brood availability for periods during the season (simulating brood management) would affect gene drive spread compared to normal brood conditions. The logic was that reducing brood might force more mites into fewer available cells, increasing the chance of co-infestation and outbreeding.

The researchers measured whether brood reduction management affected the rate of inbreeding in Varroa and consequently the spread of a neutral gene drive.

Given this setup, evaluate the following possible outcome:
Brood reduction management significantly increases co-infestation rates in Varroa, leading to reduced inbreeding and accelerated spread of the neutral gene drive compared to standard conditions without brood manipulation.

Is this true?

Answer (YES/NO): NO